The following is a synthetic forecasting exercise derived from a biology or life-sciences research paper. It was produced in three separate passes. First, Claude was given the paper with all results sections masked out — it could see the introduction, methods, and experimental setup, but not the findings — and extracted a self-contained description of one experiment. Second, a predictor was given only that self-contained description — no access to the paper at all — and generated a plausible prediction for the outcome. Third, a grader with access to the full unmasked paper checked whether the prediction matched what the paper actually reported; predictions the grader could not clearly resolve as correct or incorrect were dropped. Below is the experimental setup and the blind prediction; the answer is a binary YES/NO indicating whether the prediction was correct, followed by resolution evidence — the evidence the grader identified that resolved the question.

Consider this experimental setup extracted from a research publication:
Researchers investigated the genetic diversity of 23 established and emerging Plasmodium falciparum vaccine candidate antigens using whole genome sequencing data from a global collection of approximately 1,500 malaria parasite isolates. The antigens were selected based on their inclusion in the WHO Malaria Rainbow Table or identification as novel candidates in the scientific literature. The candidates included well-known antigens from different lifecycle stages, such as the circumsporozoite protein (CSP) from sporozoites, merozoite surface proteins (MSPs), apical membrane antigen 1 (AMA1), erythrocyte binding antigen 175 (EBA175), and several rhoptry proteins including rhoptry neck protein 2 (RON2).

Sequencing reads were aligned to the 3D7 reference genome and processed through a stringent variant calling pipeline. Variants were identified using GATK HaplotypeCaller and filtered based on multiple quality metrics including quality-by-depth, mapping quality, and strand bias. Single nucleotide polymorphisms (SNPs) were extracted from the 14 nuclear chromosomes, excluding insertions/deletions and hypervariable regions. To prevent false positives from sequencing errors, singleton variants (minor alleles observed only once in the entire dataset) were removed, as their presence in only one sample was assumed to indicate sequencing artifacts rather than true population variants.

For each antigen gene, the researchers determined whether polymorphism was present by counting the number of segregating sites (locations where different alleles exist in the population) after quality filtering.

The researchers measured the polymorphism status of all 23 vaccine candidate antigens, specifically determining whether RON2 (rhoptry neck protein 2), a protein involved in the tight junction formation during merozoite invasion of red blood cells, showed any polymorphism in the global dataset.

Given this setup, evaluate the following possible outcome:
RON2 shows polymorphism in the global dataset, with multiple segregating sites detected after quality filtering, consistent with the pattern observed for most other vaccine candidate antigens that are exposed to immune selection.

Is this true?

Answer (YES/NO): NO